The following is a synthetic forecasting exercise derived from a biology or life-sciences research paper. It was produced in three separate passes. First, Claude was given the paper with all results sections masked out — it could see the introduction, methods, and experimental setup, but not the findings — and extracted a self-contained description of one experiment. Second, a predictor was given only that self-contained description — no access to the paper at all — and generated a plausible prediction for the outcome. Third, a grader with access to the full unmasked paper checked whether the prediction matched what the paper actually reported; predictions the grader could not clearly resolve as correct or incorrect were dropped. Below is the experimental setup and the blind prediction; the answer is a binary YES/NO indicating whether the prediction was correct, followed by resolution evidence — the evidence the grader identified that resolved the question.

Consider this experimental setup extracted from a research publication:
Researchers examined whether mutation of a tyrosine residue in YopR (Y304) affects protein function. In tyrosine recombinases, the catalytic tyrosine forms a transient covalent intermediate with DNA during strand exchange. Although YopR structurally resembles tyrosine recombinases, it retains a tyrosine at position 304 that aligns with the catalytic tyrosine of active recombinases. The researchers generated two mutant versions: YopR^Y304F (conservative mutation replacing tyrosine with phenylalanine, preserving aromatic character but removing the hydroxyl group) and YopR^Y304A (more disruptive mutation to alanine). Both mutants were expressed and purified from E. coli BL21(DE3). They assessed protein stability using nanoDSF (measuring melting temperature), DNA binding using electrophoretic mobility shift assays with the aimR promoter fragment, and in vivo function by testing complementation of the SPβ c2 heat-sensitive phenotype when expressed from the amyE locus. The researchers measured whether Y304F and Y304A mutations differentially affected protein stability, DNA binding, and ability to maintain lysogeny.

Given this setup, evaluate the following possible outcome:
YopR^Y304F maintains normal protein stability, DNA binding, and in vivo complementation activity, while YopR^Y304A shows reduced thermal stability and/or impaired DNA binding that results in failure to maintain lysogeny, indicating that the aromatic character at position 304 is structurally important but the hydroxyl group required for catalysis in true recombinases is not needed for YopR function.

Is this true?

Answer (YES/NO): NO